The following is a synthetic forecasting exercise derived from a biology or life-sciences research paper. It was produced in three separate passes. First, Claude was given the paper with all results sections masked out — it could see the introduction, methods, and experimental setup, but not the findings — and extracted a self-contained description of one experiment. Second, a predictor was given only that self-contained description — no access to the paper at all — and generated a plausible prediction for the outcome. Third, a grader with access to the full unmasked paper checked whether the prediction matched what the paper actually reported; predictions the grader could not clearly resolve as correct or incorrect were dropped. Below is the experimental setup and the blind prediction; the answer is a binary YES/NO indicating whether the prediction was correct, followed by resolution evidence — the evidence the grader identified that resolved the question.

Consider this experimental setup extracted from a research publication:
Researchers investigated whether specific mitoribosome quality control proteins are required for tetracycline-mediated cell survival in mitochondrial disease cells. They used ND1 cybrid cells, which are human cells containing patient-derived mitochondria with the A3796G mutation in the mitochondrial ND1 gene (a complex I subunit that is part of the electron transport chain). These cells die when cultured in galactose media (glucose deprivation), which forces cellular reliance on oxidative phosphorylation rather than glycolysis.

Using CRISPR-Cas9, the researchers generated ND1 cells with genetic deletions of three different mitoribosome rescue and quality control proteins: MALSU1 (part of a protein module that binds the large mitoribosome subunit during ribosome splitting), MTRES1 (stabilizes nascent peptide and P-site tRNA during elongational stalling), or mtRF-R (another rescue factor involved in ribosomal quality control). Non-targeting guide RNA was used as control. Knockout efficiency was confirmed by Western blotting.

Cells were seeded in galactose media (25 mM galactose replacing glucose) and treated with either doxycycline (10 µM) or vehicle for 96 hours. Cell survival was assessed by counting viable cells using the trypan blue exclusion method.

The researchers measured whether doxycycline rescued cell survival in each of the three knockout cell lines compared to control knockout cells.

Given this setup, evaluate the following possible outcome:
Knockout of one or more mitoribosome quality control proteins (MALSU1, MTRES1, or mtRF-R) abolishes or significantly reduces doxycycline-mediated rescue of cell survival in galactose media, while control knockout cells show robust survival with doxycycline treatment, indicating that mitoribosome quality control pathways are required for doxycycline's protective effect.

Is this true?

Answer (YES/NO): NO